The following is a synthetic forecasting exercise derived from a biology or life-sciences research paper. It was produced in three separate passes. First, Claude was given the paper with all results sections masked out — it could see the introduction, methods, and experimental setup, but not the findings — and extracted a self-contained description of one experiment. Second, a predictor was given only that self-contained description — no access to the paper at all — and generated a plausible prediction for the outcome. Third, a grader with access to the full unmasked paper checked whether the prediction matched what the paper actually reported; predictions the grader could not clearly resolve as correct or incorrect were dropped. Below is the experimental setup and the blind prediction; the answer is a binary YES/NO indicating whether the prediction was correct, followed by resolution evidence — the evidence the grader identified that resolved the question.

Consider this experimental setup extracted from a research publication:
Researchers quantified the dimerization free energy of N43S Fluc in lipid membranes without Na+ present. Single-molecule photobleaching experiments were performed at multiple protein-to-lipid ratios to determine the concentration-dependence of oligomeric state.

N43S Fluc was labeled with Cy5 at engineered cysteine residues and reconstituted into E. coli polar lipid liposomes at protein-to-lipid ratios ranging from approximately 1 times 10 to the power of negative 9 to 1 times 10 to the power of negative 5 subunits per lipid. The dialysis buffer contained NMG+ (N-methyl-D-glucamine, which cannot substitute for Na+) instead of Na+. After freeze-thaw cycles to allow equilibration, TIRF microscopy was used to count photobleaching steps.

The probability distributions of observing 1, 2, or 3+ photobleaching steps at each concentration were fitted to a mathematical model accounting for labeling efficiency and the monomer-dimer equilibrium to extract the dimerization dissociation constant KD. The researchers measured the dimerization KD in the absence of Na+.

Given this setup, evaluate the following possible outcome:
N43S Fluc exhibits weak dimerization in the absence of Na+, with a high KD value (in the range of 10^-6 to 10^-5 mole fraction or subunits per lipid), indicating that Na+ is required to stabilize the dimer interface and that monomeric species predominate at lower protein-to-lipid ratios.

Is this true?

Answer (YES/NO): NO